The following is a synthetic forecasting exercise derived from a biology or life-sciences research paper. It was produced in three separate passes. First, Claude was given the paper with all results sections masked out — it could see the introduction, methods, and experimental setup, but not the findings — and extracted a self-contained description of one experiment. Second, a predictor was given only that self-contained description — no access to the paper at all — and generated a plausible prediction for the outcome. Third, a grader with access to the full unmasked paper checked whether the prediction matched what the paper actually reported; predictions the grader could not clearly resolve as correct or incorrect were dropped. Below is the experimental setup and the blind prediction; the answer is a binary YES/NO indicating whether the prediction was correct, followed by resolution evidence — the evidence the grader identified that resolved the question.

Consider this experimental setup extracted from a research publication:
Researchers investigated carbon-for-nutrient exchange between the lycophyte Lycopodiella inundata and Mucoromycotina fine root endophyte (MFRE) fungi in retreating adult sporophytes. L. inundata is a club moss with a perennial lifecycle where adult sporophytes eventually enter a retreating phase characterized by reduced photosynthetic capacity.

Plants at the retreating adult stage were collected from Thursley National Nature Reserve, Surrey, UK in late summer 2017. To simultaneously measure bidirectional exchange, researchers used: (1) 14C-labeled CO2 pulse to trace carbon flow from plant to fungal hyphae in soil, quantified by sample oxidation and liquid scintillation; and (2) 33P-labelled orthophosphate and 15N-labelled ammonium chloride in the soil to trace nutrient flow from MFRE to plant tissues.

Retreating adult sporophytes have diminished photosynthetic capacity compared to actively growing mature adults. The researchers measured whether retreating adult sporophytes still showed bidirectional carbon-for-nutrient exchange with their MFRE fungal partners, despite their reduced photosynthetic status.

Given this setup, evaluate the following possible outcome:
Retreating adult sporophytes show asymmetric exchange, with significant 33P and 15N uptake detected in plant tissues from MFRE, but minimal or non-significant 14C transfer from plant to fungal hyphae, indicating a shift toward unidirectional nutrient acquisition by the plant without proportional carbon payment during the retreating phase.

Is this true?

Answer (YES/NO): NO